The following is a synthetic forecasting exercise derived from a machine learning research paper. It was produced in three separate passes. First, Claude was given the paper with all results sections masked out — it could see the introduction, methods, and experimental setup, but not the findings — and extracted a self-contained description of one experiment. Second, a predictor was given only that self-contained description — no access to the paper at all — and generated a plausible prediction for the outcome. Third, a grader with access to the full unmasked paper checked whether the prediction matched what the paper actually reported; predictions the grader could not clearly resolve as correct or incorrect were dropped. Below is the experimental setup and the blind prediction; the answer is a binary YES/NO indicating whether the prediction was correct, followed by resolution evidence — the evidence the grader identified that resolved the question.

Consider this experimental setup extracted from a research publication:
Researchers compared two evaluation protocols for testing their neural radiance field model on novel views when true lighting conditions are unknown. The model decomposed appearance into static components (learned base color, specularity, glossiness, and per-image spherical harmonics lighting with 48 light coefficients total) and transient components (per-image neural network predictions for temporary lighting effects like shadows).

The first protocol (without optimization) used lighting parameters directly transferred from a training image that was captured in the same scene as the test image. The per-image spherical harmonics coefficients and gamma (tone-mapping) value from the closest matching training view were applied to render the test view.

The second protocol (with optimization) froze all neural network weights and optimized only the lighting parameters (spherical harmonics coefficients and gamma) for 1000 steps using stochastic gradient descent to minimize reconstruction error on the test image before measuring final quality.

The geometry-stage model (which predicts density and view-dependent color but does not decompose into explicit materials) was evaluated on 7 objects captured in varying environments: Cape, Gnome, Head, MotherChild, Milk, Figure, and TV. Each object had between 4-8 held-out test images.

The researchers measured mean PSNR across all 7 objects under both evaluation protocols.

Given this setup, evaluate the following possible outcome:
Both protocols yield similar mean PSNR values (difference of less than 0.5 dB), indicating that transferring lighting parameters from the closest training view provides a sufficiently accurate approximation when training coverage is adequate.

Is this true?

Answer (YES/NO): NO